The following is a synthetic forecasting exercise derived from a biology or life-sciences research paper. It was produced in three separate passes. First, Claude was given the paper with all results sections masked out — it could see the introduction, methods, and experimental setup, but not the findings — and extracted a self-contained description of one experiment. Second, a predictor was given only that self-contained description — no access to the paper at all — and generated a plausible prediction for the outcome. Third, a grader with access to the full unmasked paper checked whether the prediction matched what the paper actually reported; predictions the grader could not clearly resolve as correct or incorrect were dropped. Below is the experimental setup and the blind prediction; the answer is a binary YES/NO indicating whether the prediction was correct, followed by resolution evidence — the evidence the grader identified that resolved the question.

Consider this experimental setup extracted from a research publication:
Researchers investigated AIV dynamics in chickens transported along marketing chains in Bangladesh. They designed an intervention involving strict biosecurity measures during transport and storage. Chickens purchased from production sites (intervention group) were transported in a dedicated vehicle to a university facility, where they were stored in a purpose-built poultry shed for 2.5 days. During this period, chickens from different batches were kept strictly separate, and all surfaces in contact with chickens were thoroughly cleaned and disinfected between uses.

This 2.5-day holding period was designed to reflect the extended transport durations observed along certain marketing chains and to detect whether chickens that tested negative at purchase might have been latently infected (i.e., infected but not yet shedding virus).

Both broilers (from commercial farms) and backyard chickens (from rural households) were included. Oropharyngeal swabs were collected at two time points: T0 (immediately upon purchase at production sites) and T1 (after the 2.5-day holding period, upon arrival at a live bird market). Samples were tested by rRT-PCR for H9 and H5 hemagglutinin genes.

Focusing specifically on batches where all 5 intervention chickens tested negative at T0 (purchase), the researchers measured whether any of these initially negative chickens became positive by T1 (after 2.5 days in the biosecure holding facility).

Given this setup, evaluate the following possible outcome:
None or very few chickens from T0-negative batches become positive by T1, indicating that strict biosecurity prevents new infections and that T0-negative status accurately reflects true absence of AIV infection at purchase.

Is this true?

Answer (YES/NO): NO